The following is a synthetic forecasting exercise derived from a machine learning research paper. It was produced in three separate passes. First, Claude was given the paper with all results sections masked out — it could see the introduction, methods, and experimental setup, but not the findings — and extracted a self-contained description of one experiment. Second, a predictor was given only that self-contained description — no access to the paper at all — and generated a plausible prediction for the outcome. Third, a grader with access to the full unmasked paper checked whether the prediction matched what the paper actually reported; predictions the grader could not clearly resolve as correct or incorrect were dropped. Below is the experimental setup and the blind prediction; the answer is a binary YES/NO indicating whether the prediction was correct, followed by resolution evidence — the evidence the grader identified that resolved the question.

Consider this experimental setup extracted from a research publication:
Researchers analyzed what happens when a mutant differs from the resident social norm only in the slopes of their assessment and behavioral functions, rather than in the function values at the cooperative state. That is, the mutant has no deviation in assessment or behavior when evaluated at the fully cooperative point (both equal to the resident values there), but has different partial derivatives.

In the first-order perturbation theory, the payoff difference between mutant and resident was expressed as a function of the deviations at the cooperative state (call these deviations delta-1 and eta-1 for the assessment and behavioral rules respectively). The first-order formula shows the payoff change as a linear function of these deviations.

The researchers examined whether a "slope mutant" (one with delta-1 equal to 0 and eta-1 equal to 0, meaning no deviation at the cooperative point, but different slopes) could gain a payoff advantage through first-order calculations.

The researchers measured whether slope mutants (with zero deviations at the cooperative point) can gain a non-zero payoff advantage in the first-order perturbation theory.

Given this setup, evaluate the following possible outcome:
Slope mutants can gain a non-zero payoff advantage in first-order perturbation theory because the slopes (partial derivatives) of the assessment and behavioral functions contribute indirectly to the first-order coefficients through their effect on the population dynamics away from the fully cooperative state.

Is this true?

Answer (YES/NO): NO